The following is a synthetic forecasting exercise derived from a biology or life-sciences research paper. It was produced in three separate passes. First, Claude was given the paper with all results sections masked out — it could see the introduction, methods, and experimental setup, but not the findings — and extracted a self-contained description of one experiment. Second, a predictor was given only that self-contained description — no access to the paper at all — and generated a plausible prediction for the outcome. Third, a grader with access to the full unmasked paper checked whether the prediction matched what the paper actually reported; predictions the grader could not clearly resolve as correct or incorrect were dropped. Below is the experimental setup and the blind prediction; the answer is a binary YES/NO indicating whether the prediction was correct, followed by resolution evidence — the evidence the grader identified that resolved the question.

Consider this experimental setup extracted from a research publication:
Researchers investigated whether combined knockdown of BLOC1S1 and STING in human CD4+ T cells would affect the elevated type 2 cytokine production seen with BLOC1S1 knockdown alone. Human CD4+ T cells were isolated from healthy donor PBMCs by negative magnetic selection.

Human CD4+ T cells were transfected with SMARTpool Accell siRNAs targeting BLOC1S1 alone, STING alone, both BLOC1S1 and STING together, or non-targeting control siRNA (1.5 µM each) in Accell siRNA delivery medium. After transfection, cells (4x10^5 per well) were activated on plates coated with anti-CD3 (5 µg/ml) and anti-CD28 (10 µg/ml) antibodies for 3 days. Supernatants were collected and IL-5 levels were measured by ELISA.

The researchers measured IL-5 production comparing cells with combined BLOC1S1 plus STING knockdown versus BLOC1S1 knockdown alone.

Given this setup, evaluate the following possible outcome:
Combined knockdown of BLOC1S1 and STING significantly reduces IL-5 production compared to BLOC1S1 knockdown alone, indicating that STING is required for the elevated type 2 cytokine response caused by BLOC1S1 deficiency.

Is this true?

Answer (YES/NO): YES